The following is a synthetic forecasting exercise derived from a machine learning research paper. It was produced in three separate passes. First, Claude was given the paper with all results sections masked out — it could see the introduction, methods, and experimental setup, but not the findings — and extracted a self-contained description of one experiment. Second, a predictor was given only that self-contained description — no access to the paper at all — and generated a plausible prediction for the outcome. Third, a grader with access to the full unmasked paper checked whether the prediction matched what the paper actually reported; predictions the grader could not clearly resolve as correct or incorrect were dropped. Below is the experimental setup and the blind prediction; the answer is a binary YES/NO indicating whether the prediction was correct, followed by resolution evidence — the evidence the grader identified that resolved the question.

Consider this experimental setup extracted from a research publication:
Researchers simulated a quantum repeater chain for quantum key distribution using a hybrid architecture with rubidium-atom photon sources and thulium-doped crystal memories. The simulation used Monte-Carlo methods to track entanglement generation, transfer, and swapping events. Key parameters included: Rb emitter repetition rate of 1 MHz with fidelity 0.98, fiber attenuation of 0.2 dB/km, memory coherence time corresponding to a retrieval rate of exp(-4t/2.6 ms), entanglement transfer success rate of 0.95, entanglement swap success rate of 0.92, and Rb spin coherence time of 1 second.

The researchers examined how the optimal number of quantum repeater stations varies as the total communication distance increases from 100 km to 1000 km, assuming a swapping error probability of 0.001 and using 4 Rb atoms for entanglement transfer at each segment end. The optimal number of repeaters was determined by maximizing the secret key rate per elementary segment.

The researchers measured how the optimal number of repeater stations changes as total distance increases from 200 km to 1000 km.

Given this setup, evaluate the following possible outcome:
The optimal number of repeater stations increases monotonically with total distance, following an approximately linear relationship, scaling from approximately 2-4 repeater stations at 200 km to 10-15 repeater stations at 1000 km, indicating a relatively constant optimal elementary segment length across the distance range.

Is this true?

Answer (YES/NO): NO